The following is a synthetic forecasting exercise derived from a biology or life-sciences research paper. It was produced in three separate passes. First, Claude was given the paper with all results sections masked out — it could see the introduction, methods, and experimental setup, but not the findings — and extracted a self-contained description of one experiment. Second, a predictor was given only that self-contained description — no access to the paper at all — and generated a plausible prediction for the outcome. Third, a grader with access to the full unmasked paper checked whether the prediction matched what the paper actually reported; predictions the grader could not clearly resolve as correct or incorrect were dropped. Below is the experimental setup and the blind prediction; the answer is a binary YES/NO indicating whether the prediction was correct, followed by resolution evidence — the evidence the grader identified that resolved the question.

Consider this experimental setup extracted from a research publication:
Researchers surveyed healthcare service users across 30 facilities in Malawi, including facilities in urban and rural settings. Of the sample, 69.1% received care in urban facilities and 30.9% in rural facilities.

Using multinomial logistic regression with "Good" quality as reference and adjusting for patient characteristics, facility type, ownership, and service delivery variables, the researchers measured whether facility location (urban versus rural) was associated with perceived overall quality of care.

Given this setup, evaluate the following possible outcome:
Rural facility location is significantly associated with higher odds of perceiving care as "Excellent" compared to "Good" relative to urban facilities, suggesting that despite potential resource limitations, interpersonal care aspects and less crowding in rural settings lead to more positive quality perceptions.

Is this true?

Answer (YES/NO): NO